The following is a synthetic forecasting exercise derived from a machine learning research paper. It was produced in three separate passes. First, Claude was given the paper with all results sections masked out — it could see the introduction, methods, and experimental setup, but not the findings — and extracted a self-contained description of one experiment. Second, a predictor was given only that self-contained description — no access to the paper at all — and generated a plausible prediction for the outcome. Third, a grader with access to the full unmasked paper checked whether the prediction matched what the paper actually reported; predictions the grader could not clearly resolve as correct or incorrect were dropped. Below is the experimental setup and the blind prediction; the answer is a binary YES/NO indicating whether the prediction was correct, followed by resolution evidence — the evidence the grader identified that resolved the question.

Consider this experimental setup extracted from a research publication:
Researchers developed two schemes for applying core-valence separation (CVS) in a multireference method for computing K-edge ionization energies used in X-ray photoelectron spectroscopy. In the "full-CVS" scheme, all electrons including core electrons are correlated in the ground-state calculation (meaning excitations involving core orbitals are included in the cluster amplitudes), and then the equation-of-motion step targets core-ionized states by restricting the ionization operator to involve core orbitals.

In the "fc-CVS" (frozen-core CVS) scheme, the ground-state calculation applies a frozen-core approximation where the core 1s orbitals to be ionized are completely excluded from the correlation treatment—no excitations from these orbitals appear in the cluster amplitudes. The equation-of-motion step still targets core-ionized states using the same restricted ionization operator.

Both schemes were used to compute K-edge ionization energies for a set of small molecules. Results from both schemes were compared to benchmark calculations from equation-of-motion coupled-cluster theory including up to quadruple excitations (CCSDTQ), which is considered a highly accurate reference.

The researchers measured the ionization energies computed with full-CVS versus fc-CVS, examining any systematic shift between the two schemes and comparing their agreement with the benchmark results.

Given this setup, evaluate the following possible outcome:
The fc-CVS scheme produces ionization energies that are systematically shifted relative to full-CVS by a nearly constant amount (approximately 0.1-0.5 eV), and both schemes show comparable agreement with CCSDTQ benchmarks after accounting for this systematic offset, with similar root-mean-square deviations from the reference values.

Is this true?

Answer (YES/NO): NO